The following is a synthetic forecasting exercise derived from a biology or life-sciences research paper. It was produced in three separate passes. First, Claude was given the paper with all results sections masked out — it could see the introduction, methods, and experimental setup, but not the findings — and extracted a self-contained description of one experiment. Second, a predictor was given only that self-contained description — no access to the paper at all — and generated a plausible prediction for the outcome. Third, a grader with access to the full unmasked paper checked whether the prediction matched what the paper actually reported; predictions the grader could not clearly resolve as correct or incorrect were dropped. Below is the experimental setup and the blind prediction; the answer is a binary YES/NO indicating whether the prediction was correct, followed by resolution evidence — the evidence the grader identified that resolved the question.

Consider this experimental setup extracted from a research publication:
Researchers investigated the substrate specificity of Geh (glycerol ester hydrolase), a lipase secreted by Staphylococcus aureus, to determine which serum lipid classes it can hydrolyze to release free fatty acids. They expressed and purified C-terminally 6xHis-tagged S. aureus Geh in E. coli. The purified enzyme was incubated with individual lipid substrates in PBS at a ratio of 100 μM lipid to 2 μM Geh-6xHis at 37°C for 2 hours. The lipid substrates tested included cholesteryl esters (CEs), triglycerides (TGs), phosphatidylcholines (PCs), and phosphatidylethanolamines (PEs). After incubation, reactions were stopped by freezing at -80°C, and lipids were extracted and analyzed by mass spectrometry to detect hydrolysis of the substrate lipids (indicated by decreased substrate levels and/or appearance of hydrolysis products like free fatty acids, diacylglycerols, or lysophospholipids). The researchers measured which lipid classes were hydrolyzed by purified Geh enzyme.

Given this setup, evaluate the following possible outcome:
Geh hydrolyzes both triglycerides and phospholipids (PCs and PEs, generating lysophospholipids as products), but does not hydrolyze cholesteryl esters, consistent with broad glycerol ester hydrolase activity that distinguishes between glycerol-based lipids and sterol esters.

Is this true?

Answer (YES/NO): NO